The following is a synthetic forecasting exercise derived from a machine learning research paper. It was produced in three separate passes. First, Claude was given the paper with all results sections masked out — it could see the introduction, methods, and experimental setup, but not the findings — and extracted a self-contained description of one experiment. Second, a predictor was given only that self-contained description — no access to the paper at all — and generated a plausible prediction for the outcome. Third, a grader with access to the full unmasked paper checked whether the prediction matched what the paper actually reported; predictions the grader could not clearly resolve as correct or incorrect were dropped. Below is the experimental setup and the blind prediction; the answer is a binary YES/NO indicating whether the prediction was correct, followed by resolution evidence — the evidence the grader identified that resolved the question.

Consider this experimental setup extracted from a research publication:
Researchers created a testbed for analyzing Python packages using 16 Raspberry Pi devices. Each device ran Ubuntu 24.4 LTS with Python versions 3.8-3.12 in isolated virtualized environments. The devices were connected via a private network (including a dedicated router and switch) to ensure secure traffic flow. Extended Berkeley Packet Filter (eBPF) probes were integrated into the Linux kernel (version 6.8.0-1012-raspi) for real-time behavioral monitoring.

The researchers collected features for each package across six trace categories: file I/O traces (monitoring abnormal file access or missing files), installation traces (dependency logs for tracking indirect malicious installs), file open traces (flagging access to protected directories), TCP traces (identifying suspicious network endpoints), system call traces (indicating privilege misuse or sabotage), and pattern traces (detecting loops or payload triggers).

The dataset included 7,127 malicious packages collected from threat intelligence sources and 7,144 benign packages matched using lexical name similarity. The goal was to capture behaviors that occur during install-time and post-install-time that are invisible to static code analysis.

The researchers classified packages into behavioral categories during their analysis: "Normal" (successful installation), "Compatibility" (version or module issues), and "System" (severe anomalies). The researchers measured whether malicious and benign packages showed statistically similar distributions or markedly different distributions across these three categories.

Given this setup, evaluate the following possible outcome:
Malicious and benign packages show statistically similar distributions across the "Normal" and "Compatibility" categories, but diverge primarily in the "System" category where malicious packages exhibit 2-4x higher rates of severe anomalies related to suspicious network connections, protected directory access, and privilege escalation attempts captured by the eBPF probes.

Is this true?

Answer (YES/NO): NO